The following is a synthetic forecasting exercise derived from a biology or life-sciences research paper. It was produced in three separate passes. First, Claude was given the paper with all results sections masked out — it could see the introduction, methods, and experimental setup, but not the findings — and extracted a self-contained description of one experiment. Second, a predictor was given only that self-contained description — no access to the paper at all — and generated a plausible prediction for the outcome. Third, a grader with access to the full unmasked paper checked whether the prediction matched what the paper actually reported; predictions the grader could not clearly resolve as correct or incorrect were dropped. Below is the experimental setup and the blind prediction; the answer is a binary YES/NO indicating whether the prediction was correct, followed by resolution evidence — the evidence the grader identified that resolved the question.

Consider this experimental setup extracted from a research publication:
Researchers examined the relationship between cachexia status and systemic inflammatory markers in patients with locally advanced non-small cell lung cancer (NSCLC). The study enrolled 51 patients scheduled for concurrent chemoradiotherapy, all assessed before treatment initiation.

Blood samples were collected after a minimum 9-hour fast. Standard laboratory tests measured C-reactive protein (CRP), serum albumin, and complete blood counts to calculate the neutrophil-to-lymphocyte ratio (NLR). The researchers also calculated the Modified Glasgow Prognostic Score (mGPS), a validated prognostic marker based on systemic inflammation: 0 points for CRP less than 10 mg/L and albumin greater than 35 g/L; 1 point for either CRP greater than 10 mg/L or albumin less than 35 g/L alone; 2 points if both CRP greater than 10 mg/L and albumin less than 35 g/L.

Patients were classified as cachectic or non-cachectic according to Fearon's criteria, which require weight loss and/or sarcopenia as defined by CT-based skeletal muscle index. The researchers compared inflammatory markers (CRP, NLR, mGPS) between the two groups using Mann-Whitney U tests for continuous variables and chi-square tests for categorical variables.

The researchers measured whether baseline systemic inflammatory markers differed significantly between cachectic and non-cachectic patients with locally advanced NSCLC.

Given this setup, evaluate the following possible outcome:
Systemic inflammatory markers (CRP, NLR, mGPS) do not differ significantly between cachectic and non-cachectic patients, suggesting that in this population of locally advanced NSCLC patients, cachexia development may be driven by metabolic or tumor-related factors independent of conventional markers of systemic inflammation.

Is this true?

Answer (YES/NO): NO